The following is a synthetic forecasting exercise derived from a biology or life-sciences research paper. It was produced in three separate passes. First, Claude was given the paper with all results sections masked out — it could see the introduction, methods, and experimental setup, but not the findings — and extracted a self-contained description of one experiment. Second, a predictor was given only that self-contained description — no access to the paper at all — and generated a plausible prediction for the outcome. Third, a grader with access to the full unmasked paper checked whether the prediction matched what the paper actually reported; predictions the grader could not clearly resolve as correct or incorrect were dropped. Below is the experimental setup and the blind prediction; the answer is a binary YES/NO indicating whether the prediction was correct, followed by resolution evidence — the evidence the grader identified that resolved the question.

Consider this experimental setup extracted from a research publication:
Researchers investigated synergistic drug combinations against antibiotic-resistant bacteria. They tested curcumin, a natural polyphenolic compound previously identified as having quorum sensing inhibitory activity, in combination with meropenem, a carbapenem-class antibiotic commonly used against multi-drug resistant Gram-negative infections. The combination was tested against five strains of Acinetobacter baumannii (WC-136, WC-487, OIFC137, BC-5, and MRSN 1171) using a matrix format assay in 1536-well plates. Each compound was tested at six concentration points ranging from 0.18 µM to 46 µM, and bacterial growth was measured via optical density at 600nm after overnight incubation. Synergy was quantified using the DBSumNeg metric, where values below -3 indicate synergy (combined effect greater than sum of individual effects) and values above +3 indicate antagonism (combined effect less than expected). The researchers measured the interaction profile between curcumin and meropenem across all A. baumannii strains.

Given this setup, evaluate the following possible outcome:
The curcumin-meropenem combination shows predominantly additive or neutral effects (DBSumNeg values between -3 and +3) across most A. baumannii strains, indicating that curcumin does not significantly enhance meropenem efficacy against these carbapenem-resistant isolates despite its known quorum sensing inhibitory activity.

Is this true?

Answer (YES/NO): NO